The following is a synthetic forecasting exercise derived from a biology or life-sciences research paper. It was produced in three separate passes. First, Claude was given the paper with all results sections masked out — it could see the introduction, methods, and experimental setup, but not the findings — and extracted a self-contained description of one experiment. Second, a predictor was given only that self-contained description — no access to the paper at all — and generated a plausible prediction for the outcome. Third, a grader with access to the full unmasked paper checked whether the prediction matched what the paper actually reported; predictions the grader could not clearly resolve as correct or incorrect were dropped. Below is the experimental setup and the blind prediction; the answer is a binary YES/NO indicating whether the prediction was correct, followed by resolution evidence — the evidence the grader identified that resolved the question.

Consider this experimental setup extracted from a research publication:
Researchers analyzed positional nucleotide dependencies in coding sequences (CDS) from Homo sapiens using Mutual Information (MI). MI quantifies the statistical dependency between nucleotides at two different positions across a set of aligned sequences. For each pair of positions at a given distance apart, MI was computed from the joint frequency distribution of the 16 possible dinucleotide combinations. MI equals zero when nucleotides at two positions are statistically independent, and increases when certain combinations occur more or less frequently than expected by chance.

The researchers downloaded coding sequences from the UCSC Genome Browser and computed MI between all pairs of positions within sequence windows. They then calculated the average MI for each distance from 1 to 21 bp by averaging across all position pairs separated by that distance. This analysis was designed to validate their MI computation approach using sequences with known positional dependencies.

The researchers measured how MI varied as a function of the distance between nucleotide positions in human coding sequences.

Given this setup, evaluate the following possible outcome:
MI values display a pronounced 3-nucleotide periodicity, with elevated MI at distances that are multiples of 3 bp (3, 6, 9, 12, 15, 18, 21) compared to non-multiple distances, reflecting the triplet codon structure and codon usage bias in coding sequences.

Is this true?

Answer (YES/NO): YES